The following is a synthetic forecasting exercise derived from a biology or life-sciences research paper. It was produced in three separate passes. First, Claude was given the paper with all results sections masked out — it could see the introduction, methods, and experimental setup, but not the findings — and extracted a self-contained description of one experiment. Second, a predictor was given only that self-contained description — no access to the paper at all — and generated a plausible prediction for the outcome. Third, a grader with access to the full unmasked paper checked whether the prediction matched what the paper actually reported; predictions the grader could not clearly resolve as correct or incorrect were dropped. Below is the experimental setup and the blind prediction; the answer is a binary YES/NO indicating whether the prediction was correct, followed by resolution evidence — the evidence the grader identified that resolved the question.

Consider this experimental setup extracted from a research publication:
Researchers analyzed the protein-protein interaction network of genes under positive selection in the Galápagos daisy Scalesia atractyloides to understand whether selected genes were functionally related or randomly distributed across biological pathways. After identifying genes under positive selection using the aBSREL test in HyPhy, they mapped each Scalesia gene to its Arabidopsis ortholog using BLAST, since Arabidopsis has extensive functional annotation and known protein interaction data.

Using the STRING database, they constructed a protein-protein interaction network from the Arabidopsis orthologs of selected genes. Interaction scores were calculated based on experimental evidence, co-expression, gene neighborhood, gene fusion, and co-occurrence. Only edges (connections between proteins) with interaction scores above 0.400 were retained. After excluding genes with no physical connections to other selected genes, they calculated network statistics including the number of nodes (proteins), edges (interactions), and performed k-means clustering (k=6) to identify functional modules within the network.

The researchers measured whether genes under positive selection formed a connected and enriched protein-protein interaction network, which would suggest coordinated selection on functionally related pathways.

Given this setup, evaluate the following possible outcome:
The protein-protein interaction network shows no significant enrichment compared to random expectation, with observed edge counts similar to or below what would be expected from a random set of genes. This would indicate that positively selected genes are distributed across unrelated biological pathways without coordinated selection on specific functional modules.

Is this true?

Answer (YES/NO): NO